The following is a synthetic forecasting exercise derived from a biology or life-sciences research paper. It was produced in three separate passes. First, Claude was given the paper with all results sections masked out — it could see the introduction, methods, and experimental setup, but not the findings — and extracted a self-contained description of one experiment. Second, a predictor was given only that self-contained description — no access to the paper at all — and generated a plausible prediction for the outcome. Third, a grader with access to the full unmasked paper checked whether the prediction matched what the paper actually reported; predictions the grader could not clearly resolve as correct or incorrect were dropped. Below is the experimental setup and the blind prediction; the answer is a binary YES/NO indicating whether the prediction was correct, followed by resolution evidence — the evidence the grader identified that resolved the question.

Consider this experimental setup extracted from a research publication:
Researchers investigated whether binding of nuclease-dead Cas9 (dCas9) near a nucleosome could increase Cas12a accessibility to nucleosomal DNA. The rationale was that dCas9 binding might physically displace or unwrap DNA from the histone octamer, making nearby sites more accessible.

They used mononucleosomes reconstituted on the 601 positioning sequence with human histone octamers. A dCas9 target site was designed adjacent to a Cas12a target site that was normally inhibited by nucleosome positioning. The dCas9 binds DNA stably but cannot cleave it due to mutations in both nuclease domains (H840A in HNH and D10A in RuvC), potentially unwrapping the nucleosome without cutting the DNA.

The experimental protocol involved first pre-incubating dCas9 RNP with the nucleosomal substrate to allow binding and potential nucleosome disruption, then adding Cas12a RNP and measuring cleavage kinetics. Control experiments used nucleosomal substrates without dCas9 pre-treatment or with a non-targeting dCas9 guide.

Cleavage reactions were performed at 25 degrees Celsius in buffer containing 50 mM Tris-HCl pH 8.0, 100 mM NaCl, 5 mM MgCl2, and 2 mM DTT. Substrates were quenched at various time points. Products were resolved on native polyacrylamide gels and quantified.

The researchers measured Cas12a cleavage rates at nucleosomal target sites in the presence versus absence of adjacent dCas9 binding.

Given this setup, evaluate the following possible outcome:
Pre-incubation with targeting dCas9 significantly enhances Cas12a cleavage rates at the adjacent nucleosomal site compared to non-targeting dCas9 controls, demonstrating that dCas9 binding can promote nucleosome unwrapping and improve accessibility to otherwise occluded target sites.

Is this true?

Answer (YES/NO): YES